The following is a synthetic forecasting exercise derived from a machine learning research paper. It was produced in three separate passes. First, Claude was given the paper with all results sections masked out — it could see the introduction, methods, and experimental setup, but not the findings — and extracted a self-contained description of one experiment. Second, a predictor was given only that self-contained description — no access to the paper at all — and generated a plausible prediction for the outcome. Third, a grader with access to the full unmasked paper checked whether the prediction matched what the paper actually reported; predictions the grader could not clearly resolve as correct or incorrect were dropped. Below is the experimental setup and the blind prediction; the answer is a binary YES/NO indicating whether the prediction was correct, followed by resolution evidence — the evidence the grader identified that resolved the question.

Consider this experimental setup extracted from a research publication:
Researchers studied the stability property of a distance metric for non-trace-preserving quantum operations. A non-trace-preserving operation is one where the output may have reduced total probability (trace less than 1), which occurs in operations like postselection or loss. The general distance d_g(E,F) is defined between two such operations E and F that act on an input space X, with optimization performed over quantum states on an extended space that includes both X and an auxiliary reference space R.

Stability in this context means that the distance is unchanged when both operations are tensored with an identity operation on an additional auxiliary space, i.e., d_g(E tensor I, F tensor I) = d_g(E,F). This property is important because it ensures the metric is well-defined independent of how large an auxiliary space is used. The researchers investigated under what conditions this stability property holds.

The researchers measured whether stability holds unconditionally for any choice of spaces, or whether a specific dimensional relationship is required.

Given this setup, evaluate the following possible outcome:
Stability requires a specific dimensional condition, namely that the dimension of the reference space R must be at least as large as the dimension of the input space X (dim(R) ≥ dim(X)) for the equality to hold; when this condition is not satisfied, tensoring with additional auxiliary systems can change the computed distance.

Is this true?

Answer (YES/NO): YES